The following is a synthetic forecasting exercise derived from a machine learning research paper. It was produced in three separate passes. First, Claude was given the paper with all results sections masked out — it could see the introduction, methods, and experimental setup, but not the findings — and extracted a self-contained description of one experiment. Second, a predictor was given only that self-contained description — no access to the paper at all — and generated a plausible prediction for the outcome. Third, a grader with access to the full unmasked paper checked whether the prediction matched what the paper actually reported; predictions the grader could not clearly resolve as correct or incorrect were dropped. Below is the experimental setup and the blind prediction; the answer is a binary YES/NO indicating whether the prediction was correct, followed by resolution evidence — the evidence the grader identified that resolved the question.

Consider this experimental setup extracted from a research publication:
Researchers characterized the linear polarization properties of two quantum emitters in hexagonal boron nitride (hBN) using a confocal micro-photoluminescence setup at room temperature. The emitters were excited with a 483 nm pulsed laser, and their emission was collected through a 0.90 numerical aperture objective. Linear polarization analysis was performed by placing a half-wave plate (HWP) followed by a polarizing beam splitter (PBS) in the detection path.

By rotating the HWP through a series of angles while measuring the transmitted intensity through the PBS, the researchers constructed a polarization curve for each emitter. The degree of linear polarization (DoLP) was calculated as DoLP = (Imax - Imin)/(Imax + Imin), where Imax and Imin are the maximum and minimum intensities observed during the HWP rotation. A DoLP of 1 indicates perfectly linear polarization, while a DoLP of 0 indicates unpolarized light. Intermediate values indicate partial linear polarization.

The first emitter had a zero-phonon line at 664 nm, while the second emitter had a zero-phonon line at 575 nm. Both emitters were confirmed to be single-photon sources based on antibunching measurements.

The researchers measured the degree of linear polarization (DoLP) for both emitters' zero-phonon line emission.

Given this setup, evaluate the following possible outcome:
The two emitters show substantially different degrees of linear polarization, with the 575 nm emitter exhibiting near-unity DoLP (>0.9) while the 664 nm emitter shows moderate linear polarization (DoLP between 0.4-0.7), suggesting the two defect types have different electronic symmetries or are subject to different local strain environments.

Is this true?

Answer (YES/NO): NO